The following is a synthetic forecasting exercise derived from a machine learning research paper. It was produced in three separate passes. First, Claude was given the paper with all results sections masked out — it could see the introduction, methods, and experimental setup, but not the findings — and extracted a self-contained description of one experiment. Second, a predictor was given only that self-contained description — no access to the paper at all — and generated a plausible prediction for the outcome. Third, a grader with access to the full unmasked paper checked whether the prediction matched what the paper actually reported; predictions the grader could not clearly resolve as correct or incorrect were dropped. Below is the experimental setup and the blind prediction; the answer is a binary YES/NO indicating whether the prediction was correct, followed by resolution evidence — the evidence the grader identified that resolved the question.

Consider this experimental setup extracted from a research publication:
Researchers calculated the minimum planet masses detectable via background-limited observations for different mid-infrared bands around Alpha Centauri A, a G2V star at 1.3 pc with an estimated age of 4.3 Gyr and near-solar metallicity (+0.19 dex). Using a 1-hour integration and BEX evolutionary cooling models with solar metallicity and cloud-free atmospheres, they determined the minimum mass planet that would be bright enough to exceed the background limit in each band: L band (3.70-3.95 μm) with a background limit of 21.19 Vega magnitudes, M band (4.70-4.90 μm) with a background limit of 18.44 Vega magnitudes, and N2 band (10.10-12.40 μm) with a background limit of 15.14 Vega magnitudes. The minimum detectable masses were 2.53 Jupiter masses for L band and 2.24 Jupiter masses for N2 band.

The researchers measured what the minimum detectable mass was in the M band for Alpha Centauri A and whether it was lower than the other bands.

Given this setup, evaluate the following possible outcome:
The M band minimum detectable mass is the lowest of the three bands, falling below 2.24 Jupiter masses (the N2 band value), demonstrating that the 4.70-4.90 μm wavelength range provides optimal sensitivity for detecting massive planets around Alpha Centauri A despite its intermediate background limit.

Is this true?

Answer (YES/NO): YES